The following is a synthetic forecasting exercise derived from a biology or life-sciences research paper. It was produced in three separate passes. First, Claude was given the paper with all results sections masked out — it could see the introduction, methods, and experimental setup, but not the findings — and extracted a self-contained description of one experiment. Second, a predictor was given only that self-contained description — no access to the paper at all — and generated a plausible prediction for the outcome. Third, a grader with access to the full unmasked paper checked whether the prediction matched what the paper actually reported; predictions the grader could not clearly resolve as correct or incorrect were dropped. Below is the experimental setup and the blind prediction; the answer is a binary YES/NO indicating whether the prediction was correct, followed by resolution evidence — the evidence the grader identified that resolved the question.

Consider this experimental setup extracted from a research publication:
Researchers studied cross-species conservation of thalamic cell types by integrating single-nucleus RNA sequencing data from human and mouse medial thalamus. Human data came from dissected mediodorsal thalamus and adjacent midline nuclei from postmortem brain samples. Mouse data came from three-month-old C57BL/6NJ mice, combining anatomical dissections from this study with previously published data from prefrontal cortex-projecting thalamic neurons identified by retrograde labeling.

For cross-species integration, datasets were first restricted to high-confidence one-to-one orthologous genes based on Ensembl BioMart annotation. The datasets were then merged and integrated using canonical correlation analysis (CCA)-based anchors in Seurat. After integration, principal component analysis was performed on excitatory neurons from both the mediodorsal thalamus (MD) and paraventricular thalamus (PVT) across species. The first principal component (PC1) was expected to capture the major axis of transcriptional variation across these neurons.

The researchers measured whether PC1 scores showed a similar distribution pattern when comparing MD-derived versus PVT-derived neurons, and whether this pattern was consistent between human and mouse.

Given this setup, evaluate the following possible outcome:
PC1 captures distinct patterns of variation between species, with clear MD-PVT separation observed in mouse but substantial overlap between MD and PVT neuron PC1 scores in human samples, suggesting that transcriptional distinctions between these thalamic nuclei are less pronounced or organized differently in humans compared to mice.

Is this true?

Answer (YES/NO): NO